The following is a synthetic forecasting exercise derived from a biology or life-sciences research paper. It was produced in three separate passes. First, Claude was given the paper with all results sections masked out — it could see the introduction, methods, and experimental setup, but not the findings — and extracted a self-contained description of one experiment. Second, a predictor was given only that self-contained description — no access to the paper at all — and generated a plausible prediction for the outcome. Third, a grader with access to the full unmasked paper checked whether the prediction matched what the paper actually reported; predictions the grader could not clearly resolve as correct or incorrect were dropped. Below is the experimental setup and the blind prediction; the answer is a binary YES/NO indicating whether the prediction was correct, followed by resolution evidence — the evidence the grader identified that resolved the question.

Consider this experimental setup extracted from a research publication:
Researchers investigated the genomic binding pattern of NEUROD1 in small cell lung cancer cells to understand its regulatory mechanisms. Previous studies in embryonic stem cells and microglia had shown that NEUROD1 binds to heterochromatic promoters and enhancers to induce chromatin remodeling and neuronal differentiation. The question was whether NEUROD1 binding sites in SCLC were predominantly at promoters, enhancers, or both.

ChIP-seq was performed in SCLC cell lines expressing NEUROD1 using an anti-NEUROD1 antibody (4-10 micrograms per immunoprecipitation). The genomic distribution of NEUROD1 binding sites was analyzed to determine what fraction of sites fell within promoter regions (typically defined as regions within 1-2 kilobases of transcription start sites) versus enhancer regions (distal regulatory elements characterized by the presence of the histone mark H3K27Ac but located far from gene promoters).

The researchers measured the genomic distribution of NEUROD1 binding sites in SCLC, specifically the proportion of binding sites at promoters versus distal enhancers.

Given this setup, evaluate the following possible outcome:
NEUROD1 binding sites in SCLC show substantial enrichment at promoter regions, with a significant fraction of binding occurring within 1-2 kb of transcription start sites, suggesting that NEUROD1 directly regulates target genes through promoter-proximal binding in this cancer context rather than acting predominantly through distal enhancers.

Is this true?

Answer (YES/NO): NO